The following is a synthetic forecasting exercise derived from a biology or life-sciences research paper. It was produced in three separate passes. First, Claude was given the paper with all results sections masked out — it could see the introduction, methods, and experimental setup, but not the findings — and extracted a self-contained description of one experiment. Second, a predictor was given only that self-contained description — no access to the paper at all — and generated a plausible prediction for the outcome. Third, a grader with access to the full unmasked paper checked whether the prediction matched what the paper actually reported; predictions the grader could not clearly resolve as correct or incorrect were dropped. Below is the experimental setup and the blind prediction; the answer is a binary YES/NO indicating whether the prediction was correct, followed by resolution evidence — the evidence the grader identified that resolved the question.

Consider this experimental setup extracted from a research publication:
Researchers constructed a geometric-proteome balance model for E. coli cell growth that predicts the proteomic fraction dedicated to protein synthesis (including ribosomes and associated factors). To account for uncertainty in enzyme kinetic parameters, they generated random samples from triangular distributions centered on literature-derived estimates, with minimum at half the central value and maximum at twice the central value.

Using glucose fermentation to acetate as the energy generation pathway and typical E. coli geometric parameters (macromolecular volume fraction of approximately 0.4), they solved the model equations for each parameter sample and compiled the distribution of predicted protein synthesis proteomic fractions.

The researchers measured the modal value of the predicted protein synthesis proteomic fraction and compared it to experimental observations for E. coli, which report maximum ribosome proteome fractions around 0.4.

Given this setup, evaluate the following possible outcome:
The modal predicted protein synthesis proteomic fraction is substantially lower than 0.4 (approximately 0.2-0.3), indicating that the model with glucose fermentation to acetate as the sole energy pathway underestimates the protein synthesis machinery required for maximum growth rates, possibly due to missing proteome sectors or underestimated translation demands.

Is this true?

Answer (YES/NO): NO